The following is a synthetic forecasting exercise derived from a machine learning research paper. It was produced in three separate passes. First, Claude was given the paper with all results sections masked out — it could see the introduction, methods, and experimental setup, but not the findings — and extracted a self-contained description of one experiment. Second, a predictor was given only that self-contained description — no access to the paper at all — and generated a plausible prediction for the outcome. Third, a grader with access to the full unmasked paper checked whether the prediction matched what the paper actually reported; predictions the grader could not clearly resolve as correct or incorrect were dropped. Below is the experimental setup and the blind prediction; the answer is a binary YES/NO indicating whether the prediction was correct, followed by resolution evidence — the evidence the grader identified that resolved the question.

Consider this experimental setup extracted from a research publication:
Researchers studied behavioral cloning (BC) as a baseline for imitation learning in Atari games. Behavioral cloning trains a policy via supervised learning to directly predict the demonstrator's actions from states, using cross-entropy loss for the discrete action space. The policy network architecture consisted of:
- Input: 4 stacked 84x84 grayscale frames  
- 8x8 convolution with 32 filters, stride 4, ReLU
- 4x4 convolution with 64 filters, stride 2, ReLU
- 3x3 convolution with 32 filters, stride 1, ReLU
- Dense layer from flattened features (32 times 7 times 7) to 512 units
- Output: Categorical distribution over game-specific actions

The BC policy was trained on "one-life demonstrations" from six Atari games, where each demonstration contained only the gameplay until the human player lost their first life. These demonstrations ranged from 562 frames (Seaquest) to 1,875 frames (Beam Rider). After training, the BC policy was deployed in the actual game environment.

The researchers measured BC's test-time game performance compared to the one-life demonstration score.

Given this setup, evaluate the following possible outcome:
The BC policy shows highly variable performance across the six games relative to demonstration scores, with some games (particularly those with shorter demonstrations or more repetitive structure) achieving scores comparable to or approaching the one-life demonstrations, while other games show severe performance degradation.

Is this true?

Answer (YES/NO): NO